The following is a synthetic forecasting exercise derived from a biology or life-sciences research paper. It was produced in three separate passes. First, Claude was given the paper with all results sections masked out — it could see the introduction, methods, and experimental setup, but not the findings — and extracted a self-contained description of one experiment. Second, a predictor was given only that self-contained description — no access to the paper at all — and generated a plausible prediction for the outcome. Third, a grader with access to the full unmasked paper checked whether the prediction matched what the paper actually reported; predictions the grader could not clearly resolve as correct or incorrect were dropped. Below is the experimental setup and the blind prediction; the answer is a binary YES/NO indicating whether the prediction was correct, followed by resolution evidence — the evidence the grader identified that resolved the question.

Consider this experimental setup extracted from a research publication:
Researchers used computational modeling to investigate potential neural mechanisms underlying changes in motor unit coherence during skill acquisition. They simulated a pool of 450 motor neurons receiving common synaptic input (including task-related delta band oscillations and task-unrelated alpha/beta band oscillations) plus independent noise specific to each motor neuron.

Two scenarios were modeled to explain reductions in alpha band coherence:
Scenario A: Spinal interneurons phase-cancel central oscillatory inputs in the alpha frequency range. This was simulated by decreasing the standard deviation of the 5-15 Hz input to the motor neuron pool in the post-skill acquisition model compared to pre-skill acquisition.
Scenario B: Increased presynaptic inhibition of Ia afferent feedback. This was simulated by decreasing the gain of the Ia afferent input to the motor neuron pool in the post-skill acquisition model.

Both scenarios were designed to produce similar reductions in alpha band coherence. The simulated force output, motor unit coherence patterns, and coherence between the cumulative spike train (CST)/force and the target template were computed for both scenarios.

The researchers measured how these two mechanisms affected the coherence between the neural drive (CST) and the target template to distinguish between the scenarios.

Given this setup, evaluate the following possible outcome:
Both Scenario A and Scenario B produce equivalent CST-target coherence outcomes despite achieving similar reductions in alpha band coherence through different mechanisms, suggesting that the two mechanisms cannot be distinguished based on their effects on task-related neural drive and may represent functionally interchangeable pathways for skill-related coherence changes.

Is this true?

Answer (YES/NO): NO